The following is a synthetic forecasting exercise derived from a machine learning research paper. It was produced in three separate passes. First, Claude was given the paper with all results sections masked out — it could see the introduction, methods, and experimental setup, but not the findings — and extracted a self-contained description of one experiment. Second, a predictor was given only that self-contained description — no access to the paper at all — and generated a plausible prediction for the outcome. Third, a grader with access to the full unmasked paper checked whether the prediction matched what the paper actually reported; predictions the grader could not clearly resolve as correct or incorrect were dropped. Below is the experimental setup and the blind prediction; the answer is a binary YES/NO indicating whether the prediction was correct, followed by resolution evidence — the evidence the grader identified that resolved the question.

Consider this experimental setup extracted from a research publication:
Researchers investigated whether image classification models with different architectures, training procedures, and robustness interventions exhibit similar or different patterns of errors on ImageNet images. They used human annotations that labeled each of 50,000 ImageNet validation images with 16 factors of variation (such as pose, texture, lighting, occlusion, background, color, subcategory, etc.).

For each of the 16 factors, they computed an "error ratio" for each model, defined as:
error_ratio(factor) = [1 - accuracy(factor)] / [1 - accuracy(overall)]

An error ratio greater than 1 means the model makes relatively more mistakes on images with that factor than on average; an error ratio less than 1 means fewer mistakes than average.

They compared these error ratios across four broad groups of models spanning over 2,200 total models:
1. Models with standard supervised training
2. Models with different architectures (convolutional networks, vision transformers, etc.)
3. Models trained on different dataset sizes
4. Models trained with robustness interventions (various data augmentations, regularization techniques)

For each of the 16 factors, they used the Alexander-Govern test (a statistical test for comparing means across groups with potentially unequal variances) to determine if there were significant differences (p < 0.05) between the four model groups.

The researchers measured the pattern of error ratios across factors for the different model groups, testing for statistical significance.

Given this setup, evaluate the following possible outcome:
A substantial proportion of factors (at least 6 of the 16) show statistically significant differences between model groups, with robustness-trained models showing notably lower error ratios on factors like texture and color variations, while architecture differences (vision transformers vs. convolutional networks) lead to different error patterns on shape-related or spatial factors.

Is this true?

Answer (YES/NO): NO